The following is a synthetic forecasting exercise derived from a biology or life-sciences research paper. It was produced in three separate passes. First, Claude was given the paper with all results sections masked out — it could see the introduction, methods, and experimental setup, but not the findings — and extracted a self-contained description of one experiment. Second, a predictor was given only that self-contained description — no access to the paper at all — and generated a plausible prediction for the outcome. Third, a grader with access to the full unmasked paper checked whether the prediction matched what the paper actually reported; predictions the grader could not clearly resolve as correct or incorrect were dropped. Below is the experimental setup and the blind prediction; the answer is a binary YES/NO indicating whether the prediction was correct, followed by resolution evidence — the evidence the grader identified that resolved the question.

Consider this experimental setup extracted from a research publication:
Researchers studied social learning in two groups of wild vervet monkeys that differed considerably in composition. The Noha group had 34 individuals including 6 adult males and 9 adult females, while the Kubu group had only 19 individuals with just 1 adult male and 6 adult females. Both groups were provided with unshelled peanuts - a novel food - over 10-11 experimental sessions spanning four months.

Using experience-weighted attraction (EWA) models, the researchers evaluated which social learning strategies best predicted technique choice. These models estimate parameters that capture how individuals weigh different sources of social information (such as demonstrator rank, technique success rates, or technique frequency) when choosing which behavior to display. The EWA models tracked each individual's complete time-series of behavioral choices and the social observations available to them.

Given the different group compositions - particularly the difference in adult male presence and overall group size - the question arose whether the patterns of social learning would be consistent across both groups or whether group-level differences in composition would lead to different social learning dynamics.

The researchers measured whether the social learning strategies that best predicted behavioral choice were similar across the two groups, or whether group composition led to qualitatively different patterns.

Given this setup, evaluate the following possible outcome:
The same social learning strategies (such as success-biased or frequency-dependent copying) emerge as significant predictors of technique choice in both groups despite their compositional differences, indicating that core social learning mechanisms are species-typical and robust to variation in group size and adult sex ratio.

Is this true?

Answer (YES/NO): YES